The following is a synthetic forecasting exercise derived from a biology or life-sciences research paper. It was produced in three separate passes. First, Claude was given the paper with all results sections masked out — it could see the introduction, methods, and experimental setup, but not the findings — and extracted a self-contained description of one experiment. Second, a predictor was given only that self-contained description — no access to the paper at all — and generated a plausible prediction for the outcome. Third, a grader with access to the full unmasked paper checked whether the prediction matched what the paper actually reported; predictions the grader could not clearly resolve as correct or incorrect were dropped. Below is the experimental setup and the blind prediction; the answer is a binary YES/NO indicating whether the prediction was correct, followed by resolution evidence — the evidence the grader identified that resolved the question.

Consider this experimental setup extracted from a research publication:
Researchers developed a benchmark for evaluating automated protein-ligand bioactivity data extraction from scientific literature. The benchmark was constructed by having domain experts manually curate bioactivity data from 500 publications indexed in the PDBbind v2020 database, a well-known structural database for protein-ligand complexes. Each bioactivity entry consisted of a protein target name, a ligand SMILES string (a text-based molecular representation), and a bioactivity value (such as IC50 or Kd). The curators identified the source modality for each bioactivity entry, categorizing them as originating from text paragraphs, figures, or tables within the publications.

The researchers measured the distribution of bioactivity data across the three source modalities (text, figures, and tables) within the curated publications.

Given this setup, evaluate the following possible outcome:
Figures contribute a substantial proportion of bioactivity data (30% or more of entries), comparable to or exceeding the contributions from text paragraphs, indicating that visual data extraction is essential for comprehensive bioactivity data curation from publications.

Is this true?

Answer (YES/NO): NO